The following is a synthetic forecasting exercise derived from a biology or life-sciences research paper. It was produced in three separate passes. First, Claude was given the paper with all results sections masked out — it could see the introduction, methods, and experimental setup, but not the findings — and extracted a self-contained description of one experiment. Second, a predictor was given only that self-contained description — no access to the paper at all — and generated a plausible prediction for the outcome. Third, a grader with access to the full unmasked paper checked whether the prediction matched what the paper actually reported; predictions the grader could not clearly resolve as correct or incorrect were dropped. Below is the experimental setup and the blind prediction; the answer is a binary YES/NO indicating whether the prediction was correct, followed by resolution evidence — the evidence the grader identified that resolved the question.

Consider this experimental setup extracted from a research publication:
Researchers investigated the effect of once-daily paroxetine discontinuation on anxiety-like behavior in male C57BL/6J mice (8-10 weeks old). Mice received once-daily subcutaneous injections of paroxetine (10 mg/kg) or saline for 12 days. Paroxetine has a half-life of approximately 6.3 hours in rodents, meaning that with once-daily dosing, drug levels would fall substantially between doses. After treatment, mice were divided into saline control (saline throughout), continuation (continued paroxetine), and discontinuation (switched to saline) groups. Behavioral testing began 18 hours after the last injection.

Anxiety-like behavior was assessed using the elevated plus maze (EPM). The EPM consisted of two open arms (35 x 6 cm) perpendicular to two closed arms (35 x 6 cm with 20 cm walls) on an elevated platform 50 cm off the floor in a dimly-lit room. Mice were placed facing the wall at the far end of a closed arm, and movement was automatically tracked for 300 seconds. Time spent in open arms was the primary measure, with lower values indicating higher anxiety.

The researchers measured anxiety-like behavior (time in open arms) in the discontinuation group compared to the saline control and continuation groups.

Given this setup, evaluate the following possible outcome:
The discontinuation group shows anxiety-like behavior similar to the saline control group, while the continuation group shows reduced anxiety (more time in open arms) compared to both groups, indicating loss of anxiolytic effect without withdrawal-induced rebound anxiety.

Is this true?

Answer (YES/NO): NO